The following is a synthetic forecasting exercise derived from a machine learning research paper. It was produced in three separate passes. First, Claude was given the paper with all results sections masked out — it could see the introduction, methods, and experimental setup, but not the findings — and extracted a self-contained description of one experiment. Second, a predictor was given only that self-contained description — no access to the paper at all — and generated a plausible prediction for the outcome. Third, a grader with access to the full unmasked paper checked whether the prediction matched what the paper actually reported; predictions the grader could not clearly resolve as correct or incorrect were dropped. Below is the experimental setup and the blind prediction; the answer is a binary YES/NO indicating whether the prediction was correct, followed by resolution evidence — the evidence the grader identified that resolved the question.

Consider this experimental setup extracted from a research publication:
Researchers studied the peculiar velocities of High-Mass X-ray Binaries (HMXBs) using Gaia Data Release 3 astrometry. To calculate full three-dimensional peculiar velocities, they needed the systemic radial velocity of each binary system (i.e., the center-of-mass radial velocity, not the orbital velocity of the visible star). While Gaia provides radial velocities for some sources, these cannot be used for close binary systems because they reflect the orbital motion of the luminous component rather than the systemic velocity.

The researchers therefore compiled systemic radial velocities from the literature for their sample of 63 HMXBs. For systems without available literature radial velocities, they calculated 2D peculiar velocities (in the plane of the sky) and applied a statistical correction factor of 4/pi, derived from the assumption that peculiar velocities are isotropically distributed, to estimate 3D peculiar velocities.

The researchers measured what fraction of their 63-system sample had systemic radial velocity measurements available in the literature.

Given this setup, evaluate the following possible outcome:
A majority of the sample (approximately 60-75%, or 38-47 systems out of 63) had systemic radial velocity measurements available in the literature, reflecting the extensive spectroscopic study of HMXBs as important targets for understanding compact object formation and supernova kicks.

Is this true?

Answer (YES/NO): NO